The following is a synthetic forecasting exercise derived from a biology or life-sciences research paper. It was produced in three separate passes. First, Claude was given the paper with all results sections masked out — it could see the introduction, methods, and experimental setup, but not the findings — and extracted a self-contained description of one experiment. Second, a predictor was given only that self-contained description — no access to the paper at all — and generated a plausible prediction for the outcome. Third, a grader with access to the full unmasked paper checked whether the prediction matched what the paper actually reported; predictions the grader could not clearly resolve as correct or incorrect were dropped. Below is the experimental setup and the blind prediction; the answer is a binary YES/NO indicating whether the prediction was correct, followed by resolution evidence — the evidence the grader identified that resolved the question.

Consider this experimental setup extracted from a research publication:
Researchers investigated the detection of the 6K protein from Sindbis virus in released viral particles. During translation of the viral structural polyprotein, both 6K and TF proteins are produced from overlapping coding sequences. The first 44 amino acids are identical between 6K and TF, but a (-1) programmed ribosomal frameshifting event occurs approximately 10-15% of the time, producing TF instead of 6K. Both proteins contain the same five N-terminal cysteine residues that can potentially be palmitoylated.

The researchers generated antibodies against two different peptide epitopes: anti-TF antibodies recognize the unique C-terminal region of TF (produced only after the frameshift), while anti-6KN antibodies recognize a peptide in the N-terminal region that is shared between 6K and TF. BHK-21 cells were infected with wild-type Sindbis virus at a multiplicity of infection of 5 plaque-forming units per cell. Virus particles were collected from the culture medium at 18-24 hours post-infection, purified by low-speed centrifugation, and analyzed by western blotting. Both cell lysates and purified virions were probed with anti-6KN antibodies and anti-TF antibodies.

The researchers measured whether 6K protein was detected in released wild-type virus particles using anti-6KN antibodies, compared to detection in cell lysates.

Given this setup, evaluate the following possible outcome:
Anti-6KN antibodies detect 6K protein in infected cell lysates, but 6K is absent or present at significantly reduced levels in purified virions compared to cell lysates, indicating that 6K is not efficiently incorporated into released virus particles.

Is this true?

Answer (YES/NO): YES